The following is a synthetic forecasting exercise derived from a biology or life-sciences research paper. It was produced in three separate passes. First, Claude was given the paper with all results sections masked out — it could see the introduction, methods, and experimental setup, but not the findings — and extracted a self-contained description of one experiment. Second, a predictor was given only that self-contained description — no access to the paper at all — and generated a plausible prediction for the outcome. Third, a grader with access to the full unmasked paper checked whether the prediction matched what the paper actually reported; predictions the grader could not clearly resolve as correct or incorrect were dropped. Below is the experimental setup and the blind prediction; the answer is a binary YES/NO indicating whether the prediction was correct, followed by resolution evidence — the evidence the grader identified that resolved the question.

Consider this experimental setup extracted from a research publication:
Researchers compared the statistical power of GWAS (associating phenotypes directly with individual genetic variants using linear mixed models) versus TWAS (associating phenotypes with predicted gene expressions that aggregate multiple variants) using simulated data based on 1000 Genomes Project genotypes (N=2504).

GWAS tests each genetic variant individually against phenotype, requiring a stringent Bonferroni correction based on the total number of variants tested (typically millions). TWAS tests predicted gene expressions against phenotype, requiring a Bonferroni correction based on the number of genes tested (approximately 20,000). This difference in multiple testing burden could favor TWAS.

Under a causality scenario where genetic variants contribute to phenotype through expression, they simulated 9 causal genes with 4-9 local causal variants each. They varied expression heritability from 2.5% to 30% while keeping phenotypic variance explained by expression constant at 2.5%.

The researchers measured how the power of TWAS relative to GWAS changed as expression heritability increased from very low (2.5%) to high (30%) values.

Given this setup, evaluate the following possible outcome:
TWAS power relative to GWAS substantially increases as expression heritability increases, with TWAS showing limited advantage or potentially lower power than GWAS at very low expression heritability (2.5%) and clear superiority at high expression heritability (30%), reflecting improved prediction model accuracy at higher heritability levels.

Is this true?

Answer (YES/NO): YES